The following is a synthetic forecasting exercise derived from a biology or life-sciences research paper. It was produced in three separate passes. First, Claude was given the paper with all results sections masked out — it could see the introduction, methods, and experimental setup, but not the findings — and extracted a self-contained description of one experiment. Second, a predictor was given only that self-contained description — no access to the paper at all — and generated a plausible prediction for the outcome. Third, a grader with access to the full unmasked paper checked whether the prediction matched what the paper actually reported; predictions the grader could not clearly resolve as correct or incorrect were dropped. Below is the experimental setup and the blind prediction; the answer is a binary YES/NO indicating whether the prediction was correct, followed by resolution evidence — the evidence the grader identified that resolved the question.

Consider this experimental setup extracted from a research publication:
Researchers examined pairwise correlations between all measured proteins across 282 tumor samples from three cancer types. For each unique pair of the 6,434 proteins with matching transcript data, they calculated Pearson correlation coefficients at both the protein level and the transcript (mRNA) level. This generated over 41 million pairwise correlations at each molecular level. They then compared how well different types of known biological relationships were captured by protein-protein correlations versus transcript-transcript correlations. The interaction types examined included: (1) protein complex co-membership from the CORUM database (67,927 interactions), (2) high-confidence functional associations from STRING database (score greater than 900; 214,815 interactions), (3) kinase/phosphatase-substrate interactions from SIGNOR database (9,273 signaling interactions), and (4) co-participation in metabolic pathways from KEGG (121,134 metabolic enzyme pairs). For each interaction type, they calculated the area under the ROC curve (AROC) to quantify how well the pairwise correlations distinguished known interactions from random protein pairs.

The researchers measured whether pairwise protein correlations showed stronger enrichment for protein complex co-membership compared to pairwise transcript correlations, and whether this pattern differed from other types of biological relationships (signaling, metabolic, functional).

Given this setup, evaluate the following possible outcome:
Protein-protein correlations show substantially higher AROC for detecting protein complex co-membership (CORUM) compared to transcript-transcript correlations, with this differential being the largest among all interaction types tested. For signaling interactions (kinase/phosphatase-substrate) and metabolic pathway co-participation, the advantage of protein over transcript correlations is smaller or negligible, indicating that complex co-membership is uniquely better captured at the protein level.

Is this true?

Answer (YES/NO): YES